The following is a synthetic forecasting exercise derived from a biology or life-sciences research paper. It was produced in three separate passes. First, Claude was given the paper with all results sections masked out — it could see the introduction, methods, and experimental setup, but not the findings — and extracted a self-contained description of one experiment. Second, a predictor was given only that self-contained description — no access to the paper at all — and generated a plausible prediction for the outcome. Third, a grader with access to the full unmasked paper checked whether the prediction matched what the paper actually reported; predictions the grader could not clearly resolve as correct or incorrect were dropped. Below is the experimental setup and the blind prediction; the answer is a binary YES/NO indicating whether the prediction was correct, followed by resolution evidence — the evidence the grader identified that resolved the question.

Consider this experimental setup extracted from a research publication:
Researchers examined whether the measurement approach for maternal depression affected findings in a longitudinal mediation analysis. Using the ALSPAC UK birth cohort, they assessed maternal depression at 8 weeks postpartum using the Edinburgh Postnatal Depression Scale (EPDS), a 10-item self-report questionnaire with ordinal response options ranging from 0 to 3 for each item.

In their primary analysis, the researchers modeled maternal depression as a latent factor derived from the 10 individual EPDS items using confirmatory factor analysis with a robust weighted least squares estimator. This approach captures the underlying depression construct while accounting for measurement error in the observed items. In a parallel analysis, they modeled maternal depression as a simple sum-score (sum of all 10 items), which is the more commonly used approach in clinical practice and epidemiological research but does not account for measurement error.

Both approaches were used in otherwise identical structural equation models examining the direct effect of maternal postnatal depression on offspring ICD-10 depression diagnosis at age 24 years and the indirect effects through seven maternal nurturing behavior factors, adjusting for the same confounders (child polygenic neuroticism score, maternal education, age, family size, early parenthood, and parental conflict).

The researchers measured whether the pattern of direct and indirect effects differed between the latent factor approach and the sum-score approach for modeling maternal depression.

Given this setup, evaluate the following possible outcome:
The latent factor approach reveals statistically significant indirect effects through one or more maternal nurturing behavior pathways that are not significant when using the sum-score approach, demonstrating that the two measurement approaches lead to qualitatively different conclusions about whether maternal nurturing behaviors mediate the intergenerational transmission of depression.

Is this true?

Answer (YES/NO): YES